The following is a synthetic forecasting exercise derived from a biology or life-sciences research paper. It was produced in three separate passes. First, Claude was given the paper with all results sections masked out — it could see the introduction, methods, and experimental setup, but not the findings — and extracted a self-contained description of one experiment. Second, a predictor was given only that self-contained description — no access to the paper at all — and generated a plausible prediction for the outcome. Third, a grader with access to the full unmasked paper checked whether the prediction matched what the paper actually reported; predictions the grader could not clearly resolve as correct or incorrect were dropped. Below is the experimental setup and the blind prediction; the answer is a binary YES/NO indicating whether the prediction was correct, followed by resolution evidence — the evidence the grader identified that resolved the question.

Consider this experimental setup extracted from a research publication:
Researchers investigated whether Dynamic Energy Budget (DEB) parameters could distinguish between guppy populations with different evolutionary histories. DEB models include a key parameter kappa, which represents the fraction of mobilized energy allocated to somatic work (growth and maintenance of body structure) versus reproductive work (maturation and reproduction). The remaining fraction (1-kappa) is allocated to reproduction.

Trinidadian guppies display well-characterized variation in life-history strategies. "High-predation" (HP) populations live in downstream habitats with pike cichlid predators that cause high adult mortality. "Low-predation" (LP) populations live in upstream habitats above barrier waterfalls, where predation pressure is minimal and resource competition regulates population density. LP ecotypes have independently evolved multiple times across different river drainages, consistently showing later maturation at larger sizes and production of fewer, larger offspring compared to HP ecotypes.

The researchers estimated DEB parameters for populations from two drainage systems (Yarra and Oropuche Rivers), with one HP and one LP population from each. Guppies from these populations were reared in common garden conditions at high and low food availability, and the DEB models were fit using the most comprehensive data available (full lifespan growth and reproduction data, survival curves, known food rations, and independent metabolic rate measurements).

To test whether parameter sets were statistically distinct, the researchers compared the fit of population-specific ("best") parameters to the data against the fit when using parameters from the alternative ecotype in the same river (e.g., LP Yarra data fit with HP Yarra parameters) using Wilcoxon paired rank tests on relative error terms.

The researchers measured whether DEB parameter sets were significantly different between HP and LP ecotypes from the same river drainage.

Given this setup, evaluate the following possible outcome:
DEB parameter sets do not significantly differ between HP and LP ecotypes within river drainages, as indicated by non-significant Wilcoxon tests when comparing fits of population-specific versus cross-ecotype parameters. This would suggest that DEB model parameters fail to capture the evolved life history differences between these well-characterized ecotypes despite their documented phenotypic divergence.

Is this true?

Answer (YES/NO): NO